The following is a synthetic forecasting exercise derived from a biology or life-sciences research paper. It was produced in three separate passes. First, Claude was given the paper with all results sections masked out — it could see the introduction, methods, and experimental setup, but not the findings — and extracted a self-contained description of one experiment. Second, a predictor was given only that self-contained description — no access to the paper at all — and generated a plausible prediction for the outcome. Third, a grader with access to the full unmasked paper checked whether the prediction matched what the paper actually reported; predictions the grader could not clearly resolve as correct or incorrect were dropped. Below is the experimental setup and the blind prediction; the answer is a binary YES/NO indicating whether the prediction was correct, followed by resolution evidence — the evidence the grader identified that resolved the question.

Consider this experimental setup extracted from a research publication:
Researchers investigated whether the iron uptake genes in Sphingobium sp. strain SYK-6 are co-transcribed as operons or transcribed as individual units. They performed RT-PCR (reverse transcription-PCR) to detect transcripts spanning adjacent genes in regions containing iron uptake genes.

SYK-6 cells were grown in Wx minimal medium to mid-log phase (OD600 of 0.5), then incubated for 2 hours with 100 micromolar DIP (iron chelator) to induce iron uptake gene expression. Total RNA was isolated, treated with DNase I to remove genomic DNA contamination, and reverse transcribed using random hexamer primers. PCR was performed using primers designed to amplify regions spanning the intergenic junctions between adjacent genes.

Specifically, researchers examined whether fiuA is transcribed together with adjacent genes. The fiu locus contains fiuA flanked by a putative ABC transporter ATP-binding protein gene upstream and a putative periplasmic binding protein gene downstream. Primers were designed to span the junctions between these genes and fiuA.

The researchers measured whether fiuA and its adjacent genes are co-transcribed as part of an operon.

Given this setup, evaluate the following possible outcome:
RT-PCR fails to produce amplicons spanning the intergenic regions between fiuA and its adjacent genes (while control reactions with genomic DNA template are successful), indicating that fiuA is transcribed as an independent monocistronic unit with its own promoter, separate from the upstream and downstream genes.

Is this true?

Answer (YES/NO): NO